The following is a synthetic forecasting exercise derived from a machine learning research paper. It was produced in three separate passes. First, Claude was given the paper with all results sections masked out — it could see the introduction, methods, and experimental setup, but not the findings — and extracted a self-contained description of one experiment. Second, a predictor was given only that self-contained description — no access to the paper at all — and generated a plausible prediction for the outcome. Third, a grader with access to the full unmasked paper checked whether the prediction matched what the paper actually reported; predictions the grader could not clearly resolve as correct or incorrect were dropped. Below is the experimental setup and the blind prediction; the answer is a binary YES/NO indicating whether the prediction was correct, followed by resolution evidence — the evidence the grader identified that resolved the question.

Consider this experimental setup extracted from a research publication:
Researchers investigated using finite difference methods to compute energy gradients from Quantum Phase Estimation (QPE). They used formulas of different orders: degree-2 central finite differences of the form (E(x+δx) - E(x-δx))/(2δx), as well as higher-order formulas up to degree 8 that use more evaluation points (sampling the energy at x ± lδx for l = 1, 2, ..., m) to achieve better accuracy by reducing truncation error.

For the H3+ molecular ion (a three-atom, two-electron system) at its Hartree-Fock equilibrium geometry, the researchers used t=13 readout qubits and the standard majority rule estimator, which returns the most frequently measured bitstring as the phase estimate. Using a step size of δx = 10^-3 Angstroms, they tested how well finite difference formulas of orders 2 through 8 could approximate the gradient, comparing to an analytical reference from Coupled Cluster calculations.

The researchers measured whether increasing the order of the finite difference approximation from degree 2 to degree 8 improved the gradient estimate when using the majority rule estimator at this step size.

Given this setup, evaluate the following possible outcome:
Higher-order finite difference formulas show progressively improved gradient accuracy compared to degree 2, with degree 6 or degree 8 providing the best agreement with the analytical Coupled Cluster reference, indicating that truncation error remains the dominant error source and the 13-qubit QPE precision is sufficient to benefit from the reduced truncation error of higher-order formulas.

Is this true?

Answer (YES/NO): NO